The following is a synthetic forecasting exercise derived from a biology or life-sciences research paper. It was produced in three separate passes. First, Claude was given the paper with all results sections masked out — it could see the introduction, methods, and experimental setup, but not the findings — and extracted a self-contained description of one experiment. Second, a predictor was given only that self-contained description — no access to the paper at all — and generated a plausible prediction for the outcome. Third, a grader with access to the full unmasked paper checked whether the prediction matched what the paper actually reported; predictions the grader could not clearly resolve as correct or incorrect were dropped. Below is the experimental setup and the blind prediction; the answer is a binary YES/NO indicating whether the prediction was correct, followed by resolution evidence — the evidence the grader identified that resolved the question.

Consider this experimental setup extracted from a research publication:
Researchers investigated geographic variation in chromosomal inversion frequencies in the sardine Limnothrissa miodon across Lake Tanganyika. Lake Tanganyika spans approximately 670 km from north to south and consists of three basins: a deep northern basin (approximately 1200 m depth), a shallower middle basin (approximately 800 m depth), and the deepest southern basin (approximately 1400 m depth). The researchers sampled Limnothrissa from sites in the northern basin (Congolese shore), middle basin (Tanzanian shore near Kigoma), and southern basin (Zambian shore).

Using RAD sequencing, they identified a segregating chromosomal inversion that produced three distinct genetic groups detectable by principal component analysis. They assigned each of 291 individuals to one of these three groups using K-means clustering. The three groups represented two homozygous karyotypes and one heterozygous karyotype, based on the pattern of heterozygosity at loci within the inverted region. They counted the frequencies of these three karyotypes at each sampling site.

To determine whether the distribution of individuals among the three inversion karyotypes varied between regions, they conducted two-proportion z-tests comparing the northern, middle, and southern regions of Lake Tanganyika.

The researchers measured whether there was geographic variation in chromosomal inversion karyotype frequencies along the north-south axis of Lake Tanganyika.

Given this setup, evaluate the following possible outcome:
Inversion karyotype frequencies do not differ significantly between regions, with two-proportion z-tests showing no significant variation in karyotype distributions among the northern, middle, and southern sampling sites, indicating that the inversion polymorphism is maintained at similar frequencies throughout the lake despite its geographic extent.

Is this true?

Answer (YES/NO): NO